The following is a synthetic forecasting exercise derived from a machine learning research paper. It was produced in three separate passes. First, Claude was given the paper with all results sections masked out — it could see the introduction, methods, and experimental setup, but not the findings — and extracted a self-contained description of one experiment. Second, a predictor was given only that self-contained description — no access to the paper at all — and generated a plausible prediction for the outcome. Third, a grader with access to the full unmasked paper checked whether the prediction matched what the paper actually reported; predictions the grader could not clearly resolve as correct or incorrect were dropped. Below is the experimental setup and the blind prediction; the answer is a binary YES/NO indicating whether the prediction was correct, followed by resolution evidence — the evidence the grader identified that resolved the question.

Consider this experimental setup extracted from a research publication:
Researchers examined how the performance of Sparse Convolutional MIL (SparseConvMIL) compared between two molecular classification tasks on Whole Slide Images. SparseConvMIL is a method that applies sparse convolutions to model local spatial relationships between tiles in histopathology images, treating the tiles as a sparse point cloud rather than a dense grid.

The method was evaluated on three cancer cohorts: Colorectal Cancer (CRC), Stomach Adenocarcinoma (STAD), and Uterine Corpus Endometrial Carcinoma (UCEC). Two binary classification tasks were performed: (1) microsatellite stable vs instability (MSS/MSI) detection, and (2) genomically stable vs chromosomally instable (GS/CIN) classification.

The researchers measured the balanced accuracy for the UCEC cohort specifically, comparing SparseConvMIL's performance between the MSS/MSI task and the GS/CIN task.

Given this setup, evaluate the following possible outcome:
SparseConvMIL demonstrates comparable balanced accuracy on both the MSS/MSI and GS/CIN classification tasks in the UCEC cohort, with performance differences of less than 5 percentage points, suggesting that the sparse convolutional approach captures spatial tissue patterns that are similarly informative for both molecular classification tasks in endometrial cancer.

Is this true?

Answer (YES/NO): NO